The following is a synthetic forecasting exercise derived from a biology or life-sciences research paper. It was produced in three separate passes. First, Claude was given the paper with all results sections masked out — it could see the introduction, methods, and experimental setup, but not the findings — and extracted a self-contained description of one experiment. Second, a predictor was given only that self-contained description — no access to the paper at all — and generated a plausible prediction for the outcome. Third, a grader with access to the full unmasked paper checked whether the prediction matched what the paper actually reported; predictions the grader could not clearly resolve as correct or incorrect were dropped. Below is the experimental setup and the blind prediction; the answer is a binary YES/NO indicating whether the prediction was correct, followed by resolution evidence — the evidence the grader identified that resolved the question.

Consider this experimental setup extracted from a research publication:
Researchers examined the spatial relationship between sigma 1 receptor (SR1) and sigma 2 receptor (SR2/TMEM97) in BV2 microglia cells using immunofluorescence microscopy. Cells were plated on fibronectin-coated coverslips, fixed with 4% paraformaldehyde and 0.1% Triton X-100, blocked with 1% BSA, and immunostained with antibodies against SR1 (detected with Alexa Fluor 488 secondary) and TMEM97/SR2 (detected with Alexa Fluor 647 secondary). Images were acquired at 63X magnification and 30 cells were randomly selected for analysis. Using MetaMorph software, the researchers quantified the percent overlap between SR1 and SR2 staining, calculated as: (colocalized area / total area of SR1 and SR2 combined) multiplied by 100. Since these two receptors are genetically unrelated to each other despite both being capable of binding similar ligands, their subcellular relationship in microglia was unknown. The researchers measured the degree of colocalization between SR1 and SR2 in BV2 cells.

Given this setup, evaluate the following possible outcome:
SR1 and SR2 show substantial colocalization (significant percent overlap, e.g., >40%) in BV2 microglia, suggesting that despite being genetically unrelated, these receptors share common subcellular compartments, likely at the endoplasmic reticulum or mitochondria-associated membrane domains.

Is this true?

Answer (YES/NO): NO